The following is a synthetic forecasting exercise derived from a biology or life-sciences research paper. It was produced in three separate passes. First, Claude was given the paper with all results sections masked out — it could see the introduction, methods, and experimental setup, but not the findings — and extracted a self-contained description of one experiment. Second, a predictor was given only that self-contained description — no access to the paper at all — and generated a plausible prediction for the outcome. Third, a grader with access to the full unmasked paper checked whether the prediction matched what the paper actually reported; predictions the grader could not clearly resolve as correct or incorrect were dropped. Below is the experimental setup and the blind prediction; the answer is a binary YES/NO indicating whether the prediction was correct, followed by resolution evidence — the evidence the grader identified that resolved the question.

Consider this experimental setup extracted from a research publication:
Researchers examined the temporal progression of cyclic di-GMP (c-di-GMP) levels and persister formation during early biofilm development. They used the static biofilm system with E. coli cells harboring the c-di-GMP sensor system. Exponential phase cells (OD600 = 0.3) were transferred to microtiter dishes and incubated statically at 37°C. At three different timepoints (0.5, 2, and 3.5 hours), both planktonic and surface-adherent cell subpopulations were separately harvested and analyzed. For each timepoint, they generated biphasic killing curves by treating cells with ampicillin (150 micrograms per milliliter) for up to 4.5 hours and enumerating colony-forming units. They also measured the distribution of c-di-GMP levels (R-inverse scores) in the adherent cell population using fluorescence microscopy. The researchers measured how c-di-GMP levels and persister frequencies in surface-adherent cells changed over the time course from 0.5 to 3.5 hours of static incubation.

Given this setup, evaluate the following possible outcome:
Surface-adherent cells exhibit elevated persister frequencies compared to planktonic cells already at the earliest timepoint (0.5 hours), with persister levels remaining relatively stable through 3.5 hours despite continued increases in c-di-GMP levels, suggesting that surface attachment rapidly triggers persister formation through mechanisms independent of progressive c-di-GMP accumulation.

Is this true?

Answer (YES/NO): NO